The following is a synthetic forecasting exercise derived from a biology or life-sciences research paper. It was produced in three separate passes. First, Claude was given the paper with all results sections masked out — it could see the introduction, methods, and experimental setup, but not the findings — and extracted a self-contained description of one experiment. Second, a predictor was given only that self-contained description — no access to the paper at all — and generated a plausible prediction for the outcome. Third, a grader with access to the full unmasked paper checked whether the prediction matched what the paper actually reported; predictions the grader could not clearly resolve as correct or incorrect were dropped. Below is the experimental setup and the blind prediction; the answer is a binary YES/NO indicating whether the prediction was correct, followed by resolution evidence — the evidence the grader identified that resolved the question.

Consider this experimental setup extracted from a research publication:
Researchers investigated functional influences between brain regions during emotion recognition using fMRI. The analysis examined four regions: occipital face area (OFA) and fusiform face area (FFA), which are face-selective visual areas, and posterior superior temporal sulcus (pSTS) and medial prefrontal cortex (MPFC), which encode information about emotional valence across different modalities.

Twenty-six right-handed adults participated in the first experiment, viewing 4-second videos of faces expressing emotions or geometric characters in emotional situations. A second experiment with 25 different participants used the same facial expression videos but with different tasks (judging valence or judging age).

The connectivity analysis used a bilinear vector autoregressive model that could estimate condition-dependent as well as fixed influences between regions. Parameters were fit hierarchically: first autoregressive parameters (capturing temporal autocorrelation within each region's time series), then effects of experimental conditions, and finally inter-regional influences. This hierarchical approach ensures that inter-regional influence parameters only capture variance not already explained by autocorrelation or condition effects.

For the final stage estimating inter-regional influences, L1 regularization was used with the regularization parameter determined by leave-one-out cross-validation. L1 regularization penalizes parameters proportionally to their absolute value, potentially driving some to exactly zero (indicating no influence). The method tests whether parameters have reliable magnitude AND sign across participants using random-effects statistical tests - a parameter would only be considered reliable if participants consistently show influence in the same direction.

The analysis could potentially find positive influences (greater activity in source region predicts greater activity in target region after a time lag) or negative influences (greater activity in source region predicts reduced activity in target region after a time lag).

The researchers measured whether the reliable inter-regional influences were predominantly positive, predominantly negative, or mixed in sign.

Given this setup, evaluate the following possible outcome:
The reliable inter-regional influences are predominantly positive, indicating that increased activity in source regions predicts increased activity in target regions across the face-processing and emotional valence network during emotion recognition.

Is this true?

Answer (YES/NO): YES